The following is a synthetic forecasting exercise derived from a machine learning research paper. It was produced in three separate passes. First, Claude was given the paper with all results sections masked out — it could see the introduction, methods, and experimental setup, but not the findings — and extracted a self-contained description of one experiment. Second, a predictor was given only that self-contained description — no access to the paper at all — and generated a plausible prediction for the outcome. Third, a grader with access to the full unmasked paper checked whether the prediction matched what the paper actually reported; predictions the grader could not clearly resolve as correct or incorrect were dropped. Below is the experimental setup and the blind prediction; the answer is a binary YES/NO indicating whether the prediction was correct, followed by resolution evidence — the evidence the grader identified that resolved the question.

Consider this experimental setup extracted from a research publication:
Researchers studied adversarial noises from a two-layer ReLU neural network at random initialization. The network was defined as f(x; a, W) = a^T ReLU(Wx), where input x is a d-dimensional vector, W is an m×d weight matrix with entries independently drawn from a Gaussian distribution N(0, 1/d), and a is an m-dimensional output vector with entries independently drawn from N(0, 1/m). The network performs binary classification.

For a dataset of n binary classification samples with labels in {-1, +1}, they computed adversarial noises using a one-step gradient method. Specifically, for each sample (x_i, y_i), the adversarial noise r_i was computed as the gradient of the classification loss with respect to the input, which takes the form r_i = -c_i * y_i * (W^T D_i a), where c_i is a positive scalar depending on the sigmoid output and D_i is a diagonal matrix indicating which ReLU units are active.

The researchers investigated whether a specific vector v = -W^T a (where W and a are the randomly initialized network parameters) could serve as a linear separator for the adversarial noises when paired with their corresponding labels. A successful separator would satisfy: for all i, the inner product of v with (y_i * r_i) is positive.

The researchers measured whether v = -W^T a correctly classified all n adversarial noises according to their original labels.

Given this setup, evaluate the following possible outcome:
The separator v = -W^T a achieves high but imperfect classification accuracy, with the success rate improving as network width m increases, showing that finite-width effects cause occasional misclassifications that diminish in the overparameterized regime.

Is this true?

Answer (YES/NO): NO